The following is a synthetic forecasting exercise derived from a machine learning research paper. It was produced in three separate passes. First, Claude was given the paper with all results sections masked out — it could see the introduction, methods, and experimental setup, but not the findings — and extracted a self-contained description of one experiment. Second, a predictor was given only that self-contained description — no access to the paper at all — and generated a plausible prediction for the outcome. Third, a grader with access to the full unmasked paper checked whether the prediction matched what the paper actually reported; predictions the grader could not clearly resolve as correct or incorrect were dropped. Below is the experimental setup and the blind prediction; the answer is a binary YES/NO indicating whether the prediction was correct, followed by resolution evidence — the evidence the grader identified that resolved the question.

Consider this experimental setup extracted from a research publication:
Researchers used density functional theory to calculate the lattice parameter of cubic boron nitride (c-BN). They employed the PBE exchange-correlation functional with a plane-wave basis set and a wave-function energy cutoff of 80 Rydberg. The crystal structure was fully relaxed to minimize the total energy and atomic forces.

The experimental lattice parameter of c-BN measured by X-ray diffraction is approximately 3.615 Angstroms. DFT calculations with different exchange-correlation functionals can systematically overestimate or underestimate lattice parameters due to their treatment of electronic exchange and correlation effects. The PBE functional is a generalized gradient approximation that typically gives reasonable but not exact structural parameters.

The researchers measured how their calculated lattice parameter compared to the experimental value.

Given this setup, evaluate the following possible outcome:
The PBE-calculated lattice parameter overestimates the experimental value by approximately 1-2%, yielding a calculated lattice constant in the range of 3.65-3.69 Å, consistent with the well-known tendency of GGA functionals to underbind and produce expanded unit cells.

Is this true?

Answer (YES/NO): NO